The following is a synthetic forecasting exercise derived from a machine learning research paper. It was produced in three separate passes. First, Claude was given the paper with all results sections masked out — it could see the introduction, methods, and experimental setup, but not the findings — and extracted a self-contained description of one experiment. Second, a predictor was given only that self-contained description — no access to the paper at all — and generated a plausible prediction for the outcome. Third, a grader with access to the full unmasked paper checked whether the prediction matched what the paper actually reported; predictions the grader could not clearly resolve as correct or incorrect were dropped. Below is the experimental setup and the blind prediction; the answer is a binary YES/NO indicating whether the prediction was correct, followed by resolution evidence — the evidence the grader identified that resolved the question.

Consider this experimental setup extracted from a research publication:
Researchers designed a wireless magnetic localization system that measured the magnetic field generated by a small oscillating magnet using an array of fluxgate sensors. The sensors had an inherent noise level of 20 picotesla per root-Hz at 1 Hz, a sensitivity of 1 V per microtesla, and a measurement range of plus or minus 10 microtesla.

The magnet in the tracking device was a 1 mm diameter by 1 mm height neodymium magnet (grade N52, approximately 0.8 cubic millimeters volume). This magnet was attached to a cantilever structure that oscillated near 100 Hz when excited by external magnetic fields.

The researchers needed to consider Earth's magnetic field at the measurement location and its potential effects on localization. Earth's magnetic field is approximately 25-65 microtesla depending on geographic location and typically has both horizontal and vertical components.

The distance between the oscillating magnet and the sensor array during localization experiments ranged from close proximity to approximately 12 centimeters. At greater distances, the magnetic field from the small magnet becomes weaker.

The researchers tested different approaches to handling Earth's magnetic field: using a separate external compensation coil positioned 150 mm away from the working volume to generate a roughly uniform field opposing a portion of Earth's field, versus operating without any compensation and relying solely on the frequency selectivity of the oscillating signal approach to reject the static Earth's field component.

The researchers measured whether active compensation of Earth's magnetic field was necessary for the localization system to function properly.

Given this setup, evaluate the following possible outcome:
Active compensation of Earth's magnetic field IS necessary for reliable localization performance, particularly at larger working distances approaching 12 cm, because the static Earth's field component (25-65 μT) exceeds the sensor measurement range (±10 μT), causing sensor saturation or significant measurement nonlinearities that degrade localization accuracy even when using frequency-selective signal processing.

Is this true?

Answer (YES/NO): NO